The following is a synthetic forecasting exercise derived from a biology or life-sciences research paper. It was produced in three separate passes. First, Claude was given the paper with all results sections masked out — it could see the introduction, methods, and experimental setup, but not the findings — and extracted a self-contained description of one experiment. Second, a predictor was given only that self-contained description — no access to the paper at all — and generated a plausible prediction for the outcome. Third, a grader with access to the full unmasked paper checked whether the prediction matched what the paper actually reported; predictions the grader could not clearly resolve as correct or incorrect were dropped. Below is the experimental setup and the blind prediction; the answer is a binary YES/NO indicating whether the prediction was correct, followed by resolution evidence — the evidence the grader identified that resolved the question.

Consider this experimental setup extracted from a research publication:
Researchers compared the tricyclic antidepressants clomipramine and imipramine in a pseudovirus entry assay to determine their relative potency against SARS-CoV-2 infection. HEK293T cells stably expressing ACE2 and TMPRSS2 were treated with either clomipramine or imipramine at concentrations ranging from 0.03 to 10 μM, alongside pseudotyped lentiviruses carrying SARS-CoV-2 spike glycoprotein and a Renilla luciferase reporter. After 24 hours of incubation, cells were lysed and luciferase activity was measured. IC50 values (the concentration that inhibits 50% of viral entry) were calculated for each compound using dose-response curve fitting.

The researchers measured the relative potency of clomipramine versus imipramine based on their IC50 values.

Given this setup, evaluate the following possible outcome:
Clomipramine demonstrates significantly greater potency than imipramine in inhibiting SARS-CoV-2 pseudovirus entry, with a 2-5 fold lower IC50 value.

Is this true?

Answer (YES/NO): YES